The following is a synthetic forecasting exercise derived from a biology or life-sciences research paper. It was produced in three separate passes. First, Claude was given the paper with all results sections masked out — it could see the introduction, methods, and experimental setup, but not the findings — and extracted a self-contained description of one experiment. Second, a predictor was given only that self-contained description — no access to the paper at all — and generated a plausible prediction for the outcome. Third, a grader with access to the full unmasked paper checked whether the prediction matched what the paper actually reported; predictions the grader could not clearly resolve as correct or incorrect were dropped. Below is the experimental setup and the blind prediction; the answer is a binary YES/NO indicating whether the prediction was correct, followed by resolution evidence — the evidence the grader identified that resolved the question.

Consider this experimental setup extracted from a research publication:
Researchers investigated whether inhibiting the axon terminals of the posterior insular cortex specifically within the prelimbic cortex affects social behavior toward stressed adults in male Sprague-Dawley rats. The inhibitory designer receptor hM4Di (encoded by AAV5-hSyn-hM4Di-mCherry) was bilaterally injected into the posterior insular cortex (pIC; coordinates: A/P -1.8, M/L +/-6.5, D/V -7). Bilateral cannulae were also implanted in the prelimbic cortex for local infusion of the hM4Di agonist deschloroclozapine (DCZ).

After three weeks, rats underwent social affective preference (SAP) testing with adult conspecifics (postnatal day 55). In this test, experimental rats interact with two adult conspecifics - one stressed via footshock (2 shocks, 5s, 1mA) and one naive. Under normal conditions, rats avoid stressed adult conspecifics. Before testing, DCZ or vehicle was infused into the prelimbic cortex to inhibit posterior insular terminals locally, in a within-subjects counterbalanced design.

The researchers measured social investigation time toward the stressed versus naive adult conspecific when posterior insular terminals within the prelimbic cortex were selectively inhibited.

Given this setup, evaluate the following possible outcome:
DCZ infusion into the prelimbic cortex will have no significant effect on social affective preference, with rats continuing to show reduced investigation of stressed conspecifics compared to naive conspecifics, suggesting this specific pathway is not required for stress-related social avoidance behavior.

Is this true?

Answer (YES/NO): NO